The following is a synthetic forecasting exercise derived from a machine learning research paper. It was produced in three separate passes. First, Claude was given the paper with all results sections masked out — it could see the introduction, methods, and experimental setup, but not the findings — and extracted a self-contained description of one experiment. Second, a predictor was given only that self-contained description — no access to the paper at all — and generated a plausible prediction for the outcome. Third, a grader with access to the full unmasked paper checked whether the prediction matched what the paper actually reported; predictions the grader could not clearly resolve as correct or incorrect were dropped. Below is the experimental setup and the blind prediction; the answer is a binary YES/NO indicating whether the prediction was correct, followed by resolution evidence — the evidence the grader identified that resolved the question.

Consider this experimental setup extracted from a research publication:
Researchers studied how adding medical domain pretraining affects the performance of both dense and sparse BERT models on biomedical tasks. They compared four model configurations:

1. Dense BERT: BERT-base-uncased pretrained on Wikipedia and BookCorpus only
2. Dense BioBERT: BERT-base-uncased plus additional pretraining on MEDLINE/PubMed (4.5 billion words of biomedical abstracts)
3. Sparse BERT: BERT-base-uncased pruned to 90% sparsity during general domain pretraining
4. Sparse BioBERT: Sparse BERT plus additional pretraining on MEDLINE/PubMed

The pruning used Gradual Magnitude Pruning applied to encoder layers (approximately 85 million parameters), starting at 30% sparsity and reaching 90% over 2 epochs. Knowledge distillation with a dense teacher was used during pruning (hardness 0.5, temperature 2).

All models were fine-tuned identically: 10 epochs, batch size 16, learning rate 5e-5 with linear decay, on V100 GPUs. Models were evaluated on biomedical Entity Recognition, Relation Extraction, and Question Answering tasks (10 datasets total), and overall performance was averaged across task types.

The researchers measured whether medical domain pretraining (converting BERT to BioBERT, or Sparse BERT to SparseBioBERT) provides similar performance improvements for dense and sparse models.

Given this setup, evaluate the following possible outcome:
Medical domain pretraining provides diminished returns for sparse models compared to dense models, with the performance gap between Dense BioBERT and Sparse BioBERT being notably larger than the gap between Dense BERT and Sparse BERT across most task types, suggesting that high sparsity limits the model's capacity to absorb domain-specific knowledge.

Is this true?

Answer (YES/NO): NO